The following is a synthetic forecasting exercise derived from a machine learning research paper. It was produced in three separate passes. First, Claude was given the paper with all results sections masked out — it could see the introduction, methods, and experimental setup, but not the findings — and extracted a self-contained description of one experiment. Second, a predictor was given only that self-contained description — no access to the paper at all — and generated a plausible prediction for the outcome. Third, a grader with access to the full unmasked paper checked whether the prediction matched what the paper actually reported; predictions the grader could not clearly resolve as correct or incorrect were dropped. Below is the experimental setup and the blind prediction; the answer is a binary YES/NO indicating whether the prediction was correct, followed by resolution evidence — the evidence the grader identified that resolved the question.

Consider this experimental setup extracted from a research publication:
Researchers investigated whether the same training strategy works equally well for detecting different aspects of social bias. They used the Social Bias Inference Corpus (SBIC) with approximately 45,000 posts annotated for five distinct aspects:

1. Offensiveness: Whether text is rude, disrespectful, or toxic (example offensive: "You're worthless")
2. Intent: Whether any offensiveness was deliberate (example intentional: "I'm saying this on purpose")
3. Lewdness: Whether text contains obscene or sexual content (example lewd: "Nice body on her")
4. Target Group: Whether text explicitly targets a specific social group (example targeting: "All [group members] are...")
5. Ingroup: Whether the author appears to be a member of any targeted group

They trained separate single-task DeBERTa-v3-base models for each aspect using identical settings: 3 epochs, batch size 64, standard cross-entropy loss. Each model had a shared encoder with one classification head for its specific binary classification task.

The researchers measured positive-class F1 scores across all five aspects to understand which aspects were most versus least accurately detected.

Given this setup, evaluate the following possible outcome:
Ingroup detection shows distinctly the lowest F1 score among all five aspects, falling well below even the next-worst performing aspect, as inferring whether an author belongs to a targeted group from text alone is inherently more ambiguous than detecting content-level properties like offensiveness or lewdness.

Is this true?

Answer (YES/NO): YES